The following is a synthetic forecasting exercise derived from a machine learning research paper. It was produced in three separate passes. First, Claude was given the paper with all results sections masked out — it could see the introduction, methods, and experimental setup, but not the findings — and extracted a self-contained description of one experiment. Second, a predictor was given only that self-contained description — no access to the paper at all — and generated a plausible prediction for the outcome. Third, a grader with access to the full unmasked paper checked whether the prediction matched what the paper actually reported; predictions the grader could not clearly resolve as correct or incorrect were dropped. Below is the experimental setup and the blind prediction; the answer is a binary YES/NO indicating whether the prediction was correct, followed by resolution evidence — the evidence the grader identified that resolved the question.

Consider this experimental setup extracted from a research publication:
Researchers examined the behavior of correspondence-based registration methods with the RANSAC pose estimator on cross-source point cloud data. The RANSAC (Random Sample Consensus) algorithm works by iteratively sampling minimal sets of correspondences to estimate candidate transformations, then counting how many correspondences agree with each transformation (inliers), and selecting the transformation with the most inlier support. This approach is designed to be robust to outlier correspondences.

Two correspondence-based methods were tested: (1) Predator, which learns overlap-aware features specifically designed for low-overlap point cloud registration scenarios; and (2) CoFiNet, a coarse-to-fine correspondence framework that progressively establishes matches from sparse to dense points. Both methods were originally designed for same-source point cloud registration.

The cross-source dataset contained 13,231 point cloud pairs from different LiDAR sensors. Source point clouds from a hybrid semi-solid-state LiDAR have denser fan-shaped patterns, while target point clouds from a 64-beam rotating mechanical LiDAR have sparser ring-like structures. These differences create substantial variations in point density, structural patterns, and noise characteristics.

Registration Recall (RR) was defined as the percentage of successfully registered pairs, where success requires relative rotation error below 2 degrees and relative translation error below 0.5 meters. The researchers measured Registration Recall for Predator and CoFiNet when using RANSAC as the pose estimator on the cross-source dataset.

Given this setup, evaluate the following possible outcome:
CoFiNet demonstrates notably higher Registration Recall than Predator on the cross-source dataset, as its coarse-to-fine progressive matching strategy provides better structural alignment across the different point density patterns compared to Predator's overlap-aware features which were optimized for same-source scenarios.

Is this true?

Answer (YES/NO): NO